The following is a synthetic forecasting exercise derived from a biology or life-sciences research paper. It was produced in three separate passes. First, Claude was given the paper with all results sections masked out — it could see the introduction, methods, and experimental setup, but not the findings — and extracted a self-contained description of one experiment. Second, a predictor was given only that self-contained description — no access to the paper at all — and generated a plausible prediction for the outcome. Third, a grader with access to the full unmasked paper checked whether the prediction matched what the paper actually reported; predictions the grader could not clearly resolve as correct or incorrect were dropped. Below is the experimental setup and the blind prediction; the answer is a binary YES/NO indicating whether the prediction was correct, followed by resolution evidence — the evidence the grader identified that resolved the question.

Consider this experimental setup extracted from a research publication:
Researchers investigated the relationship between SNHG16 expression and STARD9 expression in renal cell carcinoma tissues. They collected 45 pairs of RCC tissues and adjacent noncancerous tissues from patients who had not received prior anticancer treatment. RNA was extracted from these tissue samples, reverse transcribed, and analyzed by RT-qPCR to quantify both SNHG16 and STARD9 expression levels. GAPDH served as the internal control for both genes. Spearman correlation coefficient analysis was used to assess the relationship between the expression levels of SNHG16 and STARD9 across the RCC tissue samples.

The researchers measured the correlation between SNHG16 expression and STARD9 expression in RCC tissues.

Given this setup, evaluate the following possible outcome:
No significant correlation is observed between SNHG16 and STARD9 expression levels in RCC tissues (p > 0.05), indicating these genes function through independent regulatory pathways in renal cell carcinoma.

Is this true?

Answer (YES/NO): NO